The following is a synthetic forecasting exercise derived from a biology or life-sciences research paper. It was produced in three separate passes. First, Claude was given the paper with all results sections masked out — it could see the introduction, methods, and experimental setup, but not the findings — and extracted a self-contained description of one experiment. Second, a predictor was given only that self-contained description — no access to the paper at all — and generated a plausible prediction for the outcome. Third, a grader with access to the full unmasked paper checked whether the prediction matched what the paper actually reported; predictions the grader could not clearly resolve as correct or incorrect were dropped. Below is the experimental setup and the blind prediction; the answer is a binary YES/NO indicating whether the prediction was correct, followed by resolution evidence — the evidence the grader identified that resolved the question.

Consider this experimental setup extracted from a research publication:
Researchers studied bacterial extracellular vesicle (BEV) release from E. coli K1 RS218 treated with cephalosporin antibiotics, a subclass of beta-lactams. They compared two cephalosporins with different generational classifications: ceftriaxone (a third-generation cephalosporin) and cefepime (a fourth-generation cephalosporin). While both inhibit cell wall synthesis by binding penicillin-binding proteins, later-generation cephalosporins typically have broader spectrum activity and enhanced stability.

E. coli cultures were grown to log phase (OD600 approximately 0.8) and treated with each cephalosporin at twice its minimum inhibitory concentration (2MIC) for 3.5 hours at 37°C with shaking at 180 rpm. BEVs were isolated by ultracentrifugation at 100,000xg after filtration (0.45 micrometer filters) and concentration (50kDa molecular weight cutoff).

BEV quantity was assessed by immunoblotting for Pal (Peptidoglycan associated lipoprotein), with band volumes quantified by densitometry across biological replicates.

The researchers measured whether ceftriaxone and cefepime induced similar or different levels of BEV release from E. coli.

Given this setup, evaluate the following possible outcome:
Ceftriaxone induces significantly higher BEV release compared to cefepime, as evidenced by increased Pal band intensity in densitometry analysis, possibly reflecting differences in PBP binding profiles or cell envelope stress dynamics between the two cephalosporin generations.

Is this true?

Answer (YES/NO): YES